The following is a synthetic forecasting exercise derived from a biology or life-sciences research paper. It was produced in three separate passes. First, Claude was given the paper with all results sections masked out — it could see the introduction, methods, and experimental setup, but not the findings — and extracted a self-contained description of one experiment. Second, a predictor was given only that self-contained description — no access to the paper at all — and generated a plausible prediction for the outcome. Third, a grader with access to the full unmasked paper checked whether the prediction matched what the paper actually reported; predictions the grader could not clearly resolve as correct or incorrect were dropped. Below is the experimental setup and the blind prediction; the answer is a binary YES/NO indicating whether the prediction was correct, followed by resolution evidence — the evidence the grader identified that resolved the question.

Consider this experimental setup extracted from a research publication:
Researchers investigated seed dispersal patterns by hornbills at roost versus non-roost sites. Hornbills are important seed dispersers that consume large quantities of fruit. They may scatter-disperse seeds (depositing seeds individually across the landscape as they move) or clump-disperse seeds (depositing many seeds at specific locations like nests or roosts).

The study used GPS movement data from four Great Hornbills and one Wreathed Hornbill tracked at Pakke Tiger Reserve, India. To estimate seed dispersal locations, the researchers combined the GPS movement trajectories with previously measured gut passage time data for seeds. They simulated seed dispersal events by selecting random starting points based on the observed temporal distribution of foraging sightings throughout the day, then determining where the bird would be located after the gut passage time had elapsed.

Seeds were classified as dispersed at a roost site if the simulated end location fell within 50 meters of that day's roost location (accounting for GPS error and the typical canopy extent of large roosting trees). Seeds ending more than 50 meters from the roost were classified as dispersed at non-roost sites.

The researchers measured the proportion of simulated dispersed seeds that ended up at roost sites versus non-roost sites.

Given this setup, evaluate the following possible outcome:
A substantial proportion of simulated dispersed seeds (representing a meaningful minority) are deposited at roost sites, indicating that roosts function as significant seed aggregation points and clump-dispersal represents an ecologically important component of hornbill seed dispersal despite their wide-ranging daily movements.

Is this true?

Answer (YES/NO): NO